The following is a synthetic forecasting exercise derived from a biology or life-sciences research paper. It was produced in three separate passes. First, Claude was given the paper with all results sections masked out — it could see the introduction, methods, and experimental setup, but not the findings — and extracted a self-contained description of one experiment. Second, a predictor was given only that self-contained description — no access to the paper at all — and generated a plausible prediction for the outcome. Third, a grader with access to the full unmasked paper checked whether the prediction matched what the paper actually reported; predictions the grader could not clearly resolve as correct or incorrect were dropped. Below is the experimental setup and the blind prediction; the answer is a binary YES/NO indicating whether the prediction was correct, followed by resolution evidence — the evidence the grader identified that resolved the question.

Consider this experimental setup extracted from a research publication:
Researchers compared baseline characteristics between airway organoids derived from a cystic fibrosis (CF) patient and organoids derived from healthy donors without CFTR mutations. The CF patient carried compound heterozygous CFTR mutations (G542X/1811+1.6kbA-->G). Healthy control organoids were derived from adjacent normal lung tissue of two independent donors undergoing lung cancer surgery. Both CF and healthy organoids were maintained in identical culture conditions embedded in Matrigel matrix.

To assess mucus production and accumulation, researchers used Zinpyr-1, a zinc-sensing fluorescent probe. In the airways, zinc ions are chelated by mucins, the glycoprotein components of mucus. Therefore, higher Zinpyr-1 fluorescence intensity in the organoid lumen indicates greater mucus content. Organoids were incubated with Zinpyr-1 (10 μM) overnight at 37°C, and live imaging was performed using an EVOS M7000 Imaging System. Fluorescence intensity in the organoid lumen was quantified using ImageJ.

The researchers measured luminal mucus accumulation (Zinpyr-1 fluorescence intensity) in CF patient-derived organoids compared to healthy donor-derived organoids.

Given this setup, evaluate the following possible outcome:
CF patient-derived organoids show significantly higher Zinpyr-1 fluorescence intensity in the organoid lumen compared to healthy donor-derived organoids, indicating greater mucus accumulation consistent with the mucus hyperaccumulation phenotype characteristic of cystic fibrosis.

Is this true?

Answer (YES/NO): YES